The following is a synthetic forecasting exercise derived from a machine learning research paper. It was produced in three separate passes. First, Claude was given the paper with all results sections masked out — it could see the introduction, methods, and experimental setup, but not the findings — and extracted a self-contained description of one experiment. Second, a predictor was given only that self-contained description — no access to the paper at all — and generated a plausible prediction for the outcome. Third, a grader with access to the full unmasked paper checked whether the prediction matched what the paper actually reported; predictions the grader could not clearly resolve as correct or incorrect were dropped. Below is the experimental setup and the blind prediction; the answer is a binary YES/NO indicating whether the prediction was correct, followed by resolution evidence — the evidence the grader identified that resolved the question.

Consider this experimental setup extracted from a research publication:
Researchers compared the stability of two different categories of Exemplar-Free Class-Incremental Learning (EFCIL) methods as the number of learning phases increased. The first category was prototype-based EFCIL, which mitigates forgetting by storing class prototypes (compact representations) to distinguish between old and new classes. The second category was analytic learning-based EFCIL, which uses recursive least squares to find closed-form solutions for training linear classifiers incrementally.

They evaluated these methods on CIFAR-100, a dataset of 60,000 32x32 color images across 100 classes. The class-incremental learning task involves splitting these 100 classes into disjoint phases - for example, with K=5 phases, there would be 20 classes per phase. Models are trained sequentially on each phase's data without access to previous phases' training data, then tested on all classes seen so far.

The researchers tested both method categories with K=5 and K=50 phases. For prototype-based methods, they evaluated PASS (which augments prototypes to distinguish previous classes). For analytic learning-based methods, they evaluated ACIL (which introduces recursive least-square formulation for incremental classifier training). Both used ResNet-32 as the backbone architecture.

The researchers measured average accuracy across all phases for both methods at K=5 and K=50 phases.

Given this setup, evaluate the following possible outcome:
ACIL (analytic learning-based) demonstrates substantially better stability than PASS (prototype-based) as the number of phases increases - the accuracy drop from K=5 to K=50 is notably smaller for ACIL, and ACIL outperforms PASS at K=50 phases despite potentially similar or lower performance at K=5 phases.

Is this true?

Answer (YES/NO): NO